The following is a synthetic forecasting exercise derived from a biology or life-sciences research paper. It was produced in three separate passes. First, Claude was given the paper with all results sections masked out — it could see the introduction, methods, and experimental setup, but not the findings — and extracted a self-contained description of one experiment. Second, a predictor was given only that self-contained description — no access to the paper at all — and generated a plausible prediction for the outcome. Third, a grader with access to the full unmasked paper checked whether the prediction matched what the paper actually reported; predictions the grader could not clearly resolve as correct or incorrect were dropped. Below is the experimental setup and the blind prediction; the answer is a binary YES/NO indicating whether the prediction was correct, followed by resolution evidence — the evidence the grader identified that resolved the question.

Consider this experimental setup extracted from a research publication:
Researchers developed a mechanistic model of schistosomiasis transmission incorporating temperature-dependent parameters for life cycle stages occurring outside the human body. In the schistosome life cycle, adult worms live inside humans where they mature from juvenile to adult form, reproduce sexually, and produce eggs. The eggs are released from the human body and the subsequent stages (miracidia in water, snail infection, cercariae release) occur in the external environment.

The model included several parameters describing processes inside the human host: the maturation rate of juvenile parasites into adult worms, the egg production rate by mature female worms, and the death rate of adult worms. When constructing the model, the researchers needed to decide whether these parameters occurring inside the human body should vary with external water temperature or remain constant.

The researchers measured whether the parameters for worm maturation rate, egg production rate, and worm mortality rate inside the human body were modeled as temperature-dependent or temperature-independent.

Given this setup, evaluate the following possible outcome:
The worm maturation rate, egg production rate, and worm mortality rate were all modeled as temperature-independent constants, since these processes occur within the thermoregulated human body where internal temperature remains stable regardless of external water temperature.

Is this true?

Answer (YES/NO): YES